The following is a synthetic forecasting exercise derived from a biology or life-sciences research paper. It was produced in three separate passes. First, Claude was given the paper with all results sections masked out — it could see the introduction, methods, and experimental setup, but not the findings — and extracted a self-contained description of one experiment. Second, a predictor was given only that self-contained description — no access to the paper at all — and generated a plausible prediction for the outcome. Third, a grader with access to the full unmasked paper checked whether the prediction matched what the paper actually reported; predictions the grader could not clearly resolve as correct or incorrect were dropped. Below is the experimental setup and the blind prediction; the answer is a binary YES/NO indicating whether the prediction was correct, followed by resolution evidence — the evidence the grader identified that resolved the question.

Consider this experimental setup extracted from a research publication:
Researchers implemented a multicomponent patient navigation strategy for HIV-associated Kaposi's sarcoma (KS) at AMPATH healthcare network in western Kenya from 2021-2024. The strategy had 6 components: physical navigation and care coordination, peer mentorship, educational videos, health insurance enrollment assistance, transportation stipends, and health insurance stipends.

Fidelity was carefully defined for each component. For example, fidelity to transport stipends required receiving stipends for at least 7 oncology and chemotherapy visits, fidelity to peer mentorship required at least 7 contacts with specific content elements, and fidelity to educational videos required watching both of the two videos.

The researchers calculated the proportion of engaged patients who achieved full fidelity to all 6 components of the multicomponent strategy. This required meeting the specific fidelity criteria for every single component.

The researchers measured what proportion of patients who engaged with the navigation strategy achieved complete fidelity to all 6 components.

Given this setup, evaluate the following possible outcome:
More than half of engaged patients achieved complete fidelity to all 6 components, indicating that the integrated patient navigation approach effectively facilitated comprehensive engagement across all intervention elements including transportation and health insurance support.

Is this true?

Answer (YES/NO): NO